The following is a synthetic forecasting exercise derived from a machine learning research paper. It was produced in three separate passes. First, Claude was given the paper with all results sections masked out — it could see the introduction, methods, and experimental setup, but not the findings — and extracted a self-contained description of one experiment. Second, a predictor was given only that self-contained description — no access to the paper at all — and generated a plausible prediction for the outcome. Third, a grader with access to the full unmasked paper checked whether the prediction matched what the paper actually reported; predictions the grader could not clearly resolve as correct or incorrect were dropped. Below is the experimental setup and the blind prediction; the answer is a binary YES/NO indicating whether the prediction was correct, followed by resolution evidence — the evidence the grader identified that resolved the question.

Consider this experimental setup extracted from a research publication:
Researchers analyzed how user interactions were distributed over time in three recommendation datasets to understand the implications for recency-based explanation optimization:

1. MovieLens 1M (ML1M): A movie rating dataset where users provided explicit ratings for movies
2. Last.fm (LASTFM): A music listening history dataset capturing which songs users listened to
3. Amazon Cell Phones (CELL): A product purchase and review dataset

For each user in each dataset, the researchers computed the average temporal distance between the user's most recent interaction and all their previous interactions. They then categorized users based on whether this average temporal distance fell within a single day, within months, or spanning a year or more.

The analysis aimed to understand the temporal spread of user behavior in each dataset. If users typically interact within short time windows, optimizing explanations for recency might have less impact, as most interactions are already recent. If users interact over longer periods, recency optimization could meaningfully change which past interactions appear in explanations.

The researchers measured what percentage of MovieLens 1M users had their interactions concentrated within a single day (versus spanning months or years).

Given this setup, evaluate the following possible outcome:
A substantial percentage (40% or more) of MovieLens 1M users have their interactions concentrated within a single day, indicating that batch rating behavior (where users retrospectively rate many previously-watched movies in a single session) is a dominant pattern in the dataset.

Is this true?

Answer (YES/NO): YES